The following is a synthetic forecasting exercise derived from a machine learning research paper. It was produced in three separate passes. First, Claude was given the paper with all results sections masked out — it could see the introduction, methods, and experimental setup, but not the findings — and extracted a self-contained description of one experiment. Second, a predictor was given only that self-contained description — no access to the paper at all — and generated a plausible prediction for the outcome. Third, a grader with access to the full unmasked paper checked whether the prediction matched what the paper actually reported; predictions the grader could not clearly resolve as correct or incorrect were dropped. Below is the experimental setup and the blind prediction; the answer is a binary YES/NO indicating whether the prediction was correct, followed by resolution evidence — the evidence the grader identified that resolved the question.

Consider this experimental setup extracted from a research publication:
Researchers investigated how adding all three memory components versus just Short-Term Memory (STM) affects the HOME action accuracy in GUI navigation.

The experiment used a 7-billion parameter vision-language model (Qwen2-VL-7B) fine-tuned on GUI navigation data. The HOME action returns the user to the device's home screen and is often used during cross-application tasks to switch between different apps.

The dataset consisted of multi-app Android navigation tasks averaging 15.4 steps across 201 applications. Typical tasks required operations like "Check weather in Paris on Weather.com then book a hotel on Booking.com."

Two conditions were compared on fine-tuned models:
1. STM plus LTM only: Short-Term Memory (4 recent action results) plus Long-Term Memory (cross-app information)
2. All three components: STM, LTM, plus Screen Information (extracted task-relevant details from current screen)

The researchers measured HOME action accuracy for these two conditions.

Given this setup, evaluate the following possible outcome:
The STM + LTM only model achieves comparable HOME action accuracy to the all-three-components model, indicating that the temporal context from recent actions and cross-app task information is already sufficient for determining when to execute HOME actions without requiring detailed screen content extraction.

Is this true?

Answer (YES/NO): NO